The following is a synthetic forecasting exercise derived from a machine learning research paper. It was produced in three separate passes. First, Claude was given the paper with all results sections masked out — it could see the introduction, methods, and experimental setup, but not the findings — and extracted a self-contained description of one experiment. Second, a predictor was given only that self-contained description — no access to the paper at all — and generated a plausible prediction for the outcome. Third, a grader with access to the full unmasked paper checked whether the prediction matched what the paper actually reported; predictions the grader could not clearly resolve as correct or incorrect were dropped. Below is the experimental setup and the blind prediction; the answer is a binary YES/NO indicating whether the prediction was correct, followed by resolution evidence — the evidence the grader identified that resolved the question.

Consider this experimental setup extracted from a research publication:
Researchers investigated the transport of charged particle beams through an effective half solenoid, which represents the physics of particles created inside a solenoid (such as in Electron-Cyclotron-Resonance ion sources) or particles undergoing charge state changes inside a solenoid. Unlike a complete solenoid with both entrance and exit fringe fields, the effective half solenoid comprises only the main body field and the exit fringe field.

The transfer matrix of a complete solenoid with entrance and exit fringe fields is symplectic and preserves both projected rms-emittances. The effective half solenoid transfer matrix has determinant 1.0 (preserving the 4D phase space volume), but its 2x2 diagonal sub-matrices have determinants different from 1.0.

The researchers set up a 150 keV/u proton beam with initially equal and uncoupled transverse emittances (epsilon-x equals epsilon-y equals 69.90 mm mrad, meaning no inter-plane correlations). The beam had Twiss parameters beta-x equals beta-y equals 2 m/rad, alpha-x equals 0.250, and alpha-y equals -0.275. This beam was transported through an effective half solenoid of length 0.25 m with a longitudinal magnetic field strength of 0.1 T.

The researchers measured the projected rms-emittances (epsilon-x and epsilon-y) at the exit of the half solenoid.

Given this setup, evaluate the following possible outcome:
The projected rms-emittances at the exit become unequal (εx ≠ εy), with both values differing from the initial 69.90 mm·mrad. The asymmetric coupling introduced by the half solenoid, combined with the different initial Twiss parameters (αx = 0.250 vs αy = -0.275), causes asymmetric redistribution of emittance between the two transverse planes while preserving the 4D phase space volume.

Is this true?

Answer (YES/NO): YES